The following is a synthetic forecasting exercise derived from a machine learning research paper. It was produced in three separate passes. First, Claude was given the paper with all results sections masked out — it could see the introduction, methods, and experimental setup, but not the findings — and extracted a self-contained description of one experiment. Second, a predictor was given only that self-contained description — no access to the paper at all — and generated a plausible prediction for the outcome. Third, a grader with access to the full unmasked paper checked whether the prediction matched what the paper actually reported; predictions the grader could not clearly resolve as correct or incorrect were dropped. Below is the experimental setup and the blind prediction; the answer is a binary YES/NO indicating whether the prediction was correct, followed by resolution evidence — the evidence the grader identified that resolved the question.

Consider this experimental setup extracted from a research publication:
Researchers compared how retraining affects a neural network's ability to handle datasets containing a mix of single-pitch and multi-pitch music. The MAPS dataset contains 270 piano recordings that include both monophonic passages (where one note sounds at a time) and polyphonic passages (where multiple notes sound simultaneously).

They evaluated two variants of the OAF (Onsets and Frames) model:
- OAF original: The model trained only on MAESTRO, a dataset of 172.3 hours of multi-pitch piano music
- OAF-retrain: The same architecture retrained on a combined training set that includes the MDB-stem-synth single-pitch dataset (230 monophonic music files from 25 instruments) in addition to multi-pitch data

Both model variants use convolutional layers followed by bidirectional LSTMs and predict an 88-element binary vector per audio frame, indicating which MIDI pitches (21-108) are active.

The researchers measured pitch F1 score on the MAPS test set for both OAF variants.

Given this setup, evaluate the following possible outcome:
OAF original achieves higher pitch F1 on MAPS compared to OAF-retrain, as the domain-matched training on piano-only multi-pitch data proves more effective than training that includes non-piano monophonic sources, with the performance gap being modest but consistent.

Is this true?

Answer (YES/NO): NO